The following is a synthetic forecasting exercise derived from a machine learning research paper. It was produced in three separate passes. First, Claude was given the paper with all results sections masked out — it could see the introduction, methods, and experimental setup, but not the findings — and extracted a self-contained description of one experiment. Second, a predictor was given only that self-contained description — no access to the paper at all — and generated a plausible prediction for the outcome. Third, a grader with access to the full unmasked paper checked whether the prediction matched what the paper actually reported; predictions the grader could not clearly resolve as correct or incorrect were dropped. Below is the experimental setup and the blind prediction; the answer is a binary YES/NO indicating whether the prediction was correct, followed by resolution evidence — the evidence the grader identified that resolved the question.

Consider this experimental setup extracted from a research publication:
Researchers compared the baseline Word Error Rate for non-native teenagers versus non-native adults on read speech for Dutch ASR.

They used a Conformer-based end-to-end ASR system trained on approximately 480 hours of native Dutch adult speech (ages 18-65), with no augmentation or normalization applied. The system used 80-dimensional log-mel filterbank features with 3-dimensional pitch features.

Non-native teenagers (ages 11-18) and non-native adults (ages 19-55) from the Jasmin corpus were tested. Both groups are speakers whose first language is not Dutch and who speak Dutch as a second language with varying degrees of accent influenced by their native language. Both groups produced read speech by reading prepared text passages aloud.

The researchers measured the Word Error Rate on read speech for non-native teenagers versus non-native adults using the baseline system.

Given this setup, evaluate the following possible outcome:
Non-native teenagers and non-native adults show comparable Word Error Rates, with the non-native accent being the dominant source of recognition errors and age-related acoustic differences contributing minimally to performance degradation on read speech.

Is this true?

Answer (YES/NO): NO